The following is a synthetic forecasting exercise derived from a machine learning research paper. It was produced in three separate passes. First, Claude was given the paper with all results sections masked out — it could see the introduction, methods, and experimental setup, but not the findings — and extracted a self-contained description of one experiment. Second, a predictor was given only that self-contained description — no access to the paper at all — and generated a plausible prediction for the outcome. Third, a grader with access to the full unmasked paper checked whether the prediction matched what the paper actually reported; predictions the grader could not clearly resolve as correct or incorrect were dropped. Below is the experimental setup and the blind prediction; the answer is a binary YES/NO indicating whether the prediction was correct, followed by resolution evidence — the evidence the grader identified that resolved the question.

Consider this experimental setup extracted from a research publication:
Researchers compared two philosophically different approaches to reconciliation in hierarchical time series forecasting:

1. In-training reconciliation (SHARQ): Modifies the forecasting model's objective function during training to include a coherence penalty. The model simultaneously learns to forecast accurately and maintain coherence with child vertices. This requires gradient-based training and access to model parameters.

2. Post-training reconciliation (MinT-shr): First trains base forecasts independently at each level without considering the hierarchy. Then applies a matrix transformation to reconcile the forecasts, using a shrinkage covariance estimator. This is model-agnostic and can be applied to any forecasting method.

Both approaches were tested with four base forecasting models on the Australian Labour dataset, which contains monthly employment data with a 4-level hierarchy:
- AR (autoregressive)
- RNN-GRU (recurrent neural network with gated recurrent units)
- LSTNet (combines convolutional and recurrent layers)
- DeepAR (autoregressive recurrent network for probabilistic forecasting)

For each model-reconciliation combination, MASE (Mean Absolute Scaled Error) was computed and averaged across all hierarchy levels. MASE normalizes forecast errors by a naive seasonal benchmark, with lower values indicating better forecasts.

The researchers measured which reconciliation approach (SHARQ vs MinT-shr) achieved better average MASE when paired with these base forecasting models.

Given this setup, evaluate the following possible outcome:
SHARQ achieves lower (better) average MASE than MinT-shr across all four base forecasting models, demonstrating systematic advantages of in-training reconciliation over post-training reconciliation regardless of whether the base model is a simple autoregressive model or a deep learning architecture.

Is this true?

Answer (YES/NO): YES